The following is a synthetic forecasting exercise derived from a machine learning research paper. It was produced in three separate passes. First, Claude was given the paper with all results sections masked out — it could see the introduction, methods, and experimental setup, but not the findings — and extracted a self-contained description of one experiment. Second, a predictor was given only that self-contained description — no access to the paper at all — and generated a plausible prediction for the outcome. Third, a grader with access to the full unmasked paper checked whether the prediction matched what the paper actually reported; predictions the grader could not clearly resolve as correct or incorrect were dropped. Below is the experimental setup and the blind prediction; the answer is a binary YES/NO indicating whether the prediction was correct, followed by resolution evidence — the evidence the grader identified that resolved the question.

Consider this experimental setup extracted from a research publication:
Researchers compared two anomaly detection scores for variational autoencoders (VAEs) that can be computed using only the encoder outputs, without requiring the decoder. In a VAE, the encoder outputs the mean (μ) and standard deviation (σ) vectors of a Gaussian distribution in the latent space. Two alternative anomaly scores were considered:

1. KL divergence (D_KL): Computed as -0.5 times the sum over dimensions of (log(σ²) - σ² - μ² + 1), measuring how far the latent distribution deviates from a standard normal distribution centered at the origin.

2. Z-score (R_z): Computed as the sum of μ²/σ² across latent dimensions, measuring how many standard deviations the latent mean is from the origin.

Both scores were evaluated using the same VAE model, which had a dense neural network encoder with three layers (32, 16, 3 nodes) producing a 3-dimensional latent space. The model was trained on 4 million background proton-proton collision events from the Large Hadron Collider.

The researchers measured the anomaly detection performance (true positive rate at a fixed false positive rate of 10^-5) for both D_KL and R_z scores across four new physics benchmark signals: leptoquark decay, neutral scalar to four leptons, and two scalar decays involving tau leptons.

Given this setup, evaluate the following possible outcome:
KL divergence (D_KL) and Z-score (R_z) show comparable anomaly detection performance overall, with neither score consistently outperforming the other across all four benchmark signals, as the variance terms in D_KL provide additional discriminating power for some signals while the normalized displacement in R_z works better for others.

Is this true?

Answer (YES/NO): NO